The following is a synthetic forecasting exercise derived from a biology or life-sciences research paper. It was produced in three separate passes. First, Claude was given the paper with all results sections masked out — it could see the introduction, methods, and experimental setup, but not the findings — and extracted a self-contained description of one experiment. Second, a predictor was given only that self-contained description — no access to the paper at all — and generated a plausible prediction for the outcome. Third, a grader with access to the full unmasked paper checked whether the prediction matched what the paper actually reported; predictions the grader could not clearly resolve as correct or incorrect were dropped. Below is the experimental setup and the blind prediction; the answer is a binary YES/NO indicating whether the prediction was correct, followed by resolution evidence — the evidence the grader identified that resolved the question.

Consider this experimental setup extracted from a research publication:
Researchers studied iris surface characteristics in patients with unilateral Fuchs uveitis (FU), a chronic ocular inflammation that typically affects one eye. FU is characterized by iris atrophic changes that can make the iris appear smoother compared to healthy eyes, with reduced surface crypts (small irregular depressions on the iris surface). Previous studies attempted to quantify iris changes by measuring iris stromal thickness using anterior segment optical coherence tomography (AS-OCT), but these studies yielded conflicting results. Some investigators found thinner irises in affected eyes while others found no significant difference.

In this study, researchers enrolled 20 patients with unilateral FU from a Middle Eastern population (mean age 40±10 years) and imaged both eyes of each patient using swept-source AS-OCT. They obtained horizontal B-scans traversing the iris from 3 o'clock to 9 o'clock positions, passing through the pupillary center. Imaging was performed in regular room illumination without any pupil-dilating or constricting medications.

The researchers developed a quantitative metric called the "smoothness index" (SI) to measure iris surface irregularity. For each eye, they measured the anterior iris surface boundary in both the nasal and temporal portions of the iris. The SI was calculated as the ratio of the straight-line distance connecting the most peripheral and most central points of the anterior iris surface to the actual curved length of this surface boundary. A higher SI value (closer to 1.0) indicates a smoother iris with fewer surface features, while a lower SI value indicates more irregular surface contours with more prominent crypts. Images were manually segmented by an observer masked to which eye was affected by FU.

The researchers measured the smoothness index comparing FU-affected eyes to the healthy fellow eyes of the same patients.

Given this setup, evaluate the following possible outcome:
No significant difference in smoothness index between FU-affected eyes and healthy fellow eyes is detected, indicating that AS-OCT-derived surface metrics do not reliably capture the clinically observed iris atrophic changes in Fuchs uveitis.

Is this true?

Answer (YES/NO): NO